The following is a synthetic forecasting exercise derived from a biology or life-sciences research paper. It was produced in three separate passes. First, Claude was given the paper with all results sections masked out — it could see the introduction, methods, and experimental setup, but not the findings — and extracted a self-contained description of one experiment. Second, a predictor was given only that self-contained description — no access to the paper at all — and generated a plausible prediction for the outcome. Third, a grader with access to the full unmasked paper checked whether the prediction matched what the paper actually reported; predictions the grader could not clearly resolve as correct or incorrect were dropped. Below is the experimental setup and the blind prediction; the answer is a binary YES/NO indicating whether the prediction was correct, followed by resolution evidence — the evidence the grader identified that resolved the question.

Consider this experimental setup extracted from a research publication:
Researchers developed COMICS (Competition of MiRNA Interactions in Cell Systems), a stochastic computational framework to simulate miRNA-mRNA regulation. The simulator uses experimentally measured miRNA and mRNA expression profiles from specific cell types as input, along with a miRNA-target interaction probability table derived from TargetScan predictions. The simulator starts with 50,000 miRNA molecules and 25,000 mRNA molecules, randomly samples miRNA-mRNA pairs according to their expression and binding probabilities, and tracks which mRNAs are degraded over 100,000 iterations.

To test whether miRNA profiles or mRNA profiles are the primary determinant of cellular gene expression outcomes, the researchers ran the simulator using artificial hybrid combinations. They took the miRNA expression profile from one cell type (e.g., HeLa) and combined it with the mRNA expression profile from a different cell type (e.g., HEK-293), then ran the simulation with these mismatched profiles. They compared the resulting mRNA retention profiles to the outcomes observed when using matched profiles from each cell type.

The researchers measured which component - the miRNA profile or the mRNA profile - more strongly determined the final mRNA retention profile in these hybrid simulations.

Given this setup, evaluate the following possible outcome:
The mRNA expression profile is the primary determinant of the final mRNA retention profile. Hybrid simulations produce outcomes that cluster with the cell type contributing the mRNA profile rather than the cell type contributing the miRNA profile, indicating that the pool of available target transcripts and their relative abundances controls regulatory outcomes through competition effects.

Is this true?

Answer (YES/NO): NO